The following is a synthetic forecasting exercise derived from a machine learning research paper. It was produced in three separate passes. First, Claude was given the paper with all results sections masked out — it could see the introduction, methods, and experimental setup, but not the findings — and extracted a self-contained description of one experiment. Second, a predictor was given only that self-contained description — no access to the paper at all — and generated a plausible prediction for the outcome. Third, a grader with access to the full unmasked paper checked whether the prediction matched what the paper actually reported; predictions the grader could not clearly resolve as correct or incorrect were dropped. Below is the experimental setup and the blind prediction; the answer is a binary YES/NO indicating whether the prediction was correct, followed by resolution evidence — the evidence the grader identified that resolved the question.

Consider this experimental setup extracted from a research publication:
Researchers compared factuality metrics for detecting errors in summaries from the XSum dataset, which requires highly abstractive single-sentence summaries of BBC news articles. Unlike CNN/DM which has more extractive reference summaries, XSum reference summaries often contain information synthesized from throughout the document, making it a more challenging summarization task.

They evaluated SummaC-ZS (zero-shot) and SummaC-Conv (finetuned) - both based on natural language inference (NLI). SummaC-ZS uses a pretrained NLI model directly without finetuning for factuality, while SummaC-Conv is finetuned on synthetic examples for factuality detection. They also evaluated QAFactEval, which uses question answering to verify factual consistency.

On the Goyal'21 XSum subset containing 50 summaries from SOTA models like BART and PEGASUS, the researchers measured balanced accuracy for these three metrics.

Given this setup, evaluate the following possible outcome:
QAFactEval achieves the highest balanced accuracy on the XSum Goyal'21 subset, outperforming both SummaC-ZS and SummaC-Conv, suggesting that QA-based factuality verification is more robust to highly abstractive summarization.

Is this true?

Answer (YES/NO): NO